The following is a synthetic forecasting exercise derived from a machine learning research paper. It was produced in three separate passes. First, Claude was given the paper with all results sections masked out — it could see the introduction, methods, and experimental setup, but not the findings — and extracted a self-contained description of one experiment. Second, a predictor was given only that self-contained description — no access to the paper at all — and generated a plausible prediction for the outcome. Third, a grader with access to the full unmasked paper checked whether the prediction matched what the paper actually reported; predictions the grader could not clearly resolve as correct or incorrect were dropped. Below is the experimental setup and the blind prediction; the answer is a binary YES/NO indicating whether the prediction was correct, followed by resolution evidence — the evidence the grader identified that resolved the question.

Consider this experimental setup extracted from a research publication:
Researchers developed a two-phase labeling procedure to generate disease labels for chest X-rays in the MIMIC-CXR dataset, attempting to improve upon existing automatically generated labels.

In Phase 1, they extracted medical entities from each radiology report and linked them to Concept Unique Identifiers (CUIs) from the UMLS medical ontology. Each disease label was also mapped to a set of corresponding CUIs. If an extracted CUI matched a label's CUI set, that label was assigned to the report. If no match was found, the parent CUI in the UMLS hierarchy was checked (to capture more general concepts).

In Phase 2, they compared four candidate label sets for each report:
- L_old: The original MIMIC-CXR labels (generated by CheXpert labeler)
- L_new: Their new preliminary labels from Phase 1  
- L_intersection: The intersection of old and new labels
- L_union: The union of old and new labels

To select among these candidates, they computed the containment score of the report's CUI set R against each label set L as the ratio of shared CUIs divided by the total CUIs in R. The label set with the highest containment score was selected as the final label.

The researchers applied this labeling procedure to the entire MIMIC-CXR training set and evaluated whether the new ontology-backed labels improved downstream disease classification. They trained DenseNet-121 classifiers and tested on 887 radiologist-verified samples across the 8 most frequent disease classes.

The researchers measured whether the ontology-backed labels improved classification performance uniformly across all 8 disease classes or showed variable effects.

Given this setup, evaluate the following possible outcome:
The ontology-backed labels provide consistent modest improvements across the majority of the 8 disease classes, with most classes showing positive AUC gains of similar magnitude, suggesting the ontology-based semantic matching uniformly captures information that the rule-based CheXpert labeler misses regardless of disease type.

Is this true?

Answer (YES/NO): NO